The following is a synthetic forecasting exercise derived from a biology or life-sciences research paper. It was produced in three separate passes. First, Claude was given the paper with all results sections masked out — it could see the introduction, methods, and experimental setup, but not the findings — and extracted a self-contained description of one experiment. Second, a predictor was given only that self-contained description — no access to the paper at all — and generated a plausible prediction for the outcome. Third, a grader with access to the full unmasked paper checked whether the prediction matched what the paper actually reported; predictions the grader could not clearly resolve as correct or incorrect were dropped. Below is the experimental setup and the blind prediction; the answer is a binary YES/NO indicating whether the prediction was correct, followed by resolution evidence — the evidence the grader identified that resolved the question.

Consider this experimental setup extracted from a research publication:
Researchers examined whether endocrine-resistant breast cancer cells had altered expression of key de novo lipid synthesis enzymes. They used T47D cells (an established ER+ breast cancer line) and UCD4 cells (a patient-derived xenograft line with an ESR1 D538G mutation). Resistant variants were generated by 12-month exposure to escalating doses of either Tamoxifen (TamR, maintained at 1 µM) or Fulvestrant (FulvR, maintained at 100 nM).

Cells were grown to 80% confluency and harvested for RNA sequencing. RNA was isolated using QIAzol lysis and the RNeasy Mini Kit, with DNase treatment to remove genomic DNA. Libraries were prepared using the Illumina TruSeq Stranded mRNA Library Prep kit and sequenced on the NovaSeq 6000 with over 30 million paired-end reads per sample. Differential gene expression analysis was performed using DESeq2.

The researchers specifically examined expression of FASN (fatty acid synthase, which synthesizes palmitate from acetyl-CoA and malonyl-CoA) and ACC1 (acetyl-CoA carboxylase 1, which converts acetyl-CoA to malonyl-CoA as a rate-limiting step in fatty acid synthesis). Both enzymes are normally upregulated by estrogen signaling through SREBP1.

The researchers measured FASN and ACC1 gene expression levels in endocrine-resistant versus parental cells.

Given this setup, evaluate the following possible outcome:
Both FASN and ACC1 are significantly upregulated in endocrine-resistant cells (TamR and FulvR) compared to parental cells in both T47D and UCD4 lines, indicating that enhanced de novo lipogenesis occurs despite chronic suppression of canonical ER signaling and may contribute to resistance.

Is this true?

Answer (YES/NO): NO